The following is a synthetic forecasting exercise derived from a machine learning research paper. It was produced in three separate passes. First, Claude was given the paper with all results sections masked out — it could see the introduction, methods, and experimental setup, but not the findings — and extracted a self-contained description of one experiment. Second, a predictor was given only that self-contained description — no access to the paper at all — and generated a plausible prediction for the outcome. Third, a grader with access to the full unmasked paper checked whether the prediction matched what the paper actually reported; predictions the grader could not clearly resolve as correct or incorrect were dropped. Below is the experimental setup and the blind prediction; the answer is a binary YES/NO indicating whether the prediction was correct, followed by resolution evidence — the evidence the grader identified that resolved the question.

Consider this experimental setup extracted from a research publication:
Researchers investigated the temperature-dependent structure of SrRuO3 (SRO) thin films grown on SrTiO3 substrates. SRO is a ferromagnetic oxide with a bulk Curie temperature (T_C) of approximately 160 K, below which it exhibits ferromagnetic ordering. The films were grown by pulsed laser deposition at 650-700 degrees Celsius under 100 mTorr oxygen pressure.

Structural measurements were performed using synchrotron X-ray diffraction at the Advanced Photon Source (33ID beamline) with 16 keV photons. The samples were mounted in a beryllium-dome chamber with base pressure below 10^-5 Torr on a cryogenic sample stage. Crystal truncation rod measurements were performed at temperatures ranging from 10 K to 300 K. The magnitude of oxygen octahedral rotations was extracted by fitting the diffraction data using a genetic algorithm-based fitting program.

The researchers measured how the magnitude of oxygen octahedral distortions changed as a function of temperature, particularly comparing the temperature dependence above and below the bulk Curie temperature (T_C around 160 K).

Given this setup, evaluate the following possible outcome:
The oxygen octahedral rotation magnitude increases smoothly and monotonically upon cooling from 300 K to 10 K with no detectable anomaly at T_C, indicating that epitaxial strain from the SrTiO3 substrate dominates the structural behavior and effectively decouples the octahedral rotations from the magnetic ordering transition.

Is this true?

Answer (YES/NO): NO